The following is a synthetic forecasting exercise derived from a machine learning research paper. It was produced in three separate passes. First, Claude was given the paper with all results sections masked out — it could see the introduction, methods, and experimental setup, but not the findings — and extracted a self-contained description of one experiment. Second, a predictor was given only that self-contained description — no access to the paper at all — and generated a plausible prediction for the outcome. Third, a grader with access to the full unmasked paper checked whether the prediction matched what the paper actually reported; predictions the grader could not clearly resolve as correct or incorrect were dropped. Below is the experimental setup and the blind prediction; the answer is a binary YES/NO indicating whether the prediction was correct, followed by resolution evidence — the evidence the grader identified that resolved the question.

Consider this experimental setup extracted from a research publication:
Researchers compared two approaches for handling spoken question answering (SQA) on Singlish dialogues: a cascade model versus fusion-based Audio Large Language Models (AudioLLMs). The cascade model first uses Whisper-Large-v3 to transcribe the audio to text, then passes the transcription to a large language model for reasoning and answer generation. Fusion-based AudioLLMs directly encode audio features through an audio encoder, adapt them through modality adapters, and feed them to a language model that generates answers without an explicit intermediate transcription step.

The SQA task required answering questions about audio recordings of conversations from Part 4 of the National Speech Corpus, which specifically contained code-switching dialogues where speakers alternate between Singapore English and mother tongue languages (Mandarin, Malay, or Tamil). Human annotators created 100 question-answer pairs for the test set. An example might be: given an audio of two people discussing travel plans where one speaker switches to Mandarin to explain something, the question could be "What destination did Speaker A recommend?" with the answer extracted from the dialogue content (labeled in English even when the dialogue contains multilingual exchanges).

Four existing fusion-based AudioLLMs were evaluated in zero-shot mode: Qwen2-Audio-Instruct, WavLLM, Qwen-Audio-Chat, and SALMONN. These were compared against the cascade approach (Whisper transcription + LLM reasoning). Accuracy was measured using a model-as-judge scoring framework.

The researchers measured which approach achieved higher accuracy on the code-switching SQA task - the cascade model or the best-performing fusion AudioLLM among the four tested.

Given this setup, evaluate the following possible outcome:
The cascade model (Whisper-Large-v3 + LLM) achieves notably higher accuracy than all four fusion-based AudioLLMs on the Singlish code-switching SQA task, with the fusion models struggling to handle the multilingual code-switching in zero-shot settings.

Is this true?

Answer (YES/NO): YES